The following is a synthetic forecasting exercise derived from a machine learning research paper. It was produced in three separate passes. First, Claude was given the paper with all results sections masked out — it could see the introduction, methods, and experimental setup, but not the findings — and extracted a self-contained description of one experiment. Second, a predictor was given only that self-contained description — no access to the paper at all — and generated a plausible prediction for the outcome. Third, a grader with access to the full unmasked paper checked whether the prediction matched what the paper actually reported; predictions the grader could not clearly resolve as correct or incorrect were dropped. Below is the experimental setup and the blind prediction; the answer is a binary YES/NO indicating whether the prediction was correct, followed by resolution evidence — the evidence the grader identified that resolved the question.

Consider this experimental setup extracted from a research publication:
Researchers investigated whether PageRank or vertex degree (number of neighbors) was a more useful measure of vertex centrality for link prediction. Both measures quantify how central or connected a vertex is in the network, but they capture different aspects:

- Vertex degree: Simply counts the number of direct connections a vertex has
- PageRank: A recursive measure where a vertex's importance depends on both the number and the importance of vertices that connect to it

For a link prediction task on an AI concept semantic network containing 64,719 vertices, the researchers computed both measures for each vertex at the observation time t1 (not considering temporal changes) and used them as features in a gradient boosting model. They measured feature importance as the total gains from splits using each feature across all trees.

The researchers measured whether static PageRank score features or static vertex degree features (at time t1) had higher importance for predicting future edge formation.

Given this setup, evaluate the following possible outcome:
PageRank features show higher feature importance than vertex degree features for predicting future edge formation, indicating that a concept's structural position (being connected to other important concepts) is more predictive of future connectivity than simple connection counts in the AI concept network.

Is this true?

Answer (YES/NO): YES